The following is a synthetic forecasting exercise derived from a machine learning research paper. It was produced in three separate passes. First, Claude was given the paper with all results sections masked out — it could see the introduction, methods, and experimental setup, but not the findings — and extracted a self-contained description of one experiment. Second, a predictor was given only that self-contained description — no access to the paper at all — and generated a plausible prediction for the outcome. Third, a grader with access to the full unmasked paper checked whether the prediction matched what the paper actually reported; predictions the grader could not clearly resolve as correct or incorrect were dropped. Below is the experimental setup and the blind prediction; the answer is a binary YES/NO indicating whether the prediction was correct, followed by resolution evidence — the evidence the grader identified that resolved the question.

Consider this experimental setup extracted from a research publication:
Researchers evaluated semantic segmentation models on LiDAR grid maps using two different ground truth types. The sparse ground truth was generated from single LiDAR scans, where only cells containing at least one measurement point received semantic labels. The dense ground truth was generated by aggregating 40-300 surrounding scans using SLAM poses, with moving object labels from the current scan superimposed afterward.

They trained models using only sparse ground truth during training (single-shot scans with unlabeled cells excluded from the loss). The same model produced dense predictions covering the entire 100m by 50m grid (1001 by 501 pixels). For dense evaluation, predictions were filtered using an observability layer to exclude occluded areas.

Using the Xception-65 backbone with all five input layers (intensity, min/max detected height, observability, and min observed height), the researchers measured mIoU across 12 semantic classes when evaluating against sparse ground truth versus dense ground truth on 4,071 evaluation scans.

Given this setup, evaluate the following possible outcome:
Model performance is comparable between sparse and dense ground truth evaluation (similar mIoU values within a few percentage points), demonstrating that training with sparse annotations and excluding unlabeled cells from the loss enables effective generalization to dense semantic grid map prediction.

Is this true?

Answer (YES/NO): YES